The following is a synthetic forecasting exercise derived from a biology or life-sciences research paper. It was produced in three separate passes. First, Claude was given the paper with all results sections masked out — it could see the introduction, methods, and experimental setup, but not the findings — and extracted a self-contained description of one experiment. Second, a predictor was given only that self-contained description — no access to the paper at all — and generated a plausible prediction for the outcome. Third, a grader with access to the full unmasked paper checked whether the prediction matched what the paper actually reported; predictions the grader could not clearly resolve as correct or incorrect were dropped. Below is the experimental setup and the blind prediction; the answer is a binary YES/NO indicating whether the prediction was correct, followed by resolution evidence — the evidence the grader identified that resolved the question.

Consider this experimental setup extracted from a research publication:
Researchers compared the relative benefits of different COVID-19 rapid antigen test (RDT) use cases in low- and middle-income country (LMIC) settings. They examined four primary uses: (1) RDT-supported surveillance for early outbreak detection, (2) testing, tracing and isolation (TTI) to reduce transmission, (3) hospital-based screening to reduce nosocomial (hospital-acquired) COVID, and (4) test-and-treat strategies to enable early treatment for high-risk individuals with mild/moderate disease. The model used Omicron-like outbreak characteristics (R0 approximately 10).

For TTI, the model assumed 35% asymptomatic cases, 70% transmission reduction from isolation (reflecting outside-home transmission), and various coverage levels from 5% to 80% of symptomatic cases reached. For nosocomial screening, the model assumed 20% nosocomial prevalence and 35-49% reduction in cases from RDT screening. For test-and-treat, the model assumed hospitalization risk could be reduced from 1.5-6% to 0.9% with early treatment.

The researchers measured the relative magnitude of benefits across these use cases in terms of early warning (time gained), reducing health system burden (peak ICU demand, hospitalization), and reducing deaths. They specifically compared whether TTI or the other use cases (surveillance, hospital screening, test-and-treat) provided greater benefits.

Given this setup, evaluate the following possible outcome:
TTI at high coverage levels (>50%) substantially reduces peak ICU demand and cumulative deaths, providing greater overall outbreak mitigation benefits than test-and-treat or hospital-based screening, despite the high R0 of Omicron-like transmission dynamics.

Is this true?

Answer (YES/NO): NO